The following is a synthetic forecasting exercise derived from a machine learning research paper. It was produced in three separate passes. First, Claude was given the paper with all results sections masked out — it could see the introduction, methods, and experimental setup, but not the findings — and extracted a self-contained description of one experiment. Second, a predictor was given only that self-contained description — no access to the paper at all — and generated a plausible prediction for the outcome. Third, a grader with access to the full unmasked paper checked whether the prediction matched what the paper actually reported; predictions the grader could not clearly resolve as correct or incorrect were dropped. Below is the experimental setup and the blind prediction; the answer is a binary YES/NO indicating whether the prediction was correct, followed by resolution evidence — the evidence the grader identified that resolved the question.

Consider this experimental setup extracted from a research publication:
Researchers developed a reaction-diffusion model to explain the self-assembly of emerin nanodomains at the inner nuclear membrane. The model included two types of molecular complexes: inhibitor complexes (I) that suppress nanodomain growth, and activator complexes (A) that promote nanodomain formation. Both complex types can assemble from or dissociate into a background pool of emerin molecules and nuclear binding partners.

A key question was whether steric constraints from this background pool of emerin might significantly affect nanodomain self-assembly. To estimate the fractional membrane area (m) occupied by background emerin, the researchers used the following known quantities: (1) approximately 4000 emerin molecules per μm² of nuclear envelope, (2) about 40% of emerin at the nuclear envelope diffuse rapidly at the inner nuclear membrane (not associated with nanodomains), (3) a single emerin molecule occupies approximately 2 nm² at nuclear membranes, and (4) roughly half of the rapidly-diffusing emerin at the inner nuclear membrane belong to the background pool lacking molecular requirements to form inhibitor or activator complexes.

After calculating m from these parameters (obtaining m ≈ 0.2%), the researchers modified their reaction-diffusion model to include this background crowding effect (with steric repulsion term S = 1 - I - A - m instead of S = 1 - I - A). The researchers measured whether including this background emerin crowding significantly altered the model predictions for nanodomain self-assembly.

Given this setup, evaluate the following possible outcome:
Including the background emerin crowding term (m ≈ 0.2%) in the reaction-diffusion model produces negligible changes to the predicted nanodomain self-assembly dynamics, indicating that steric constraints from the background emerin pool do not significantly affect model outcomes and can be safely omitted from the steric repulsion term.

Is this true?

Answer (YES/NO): NO